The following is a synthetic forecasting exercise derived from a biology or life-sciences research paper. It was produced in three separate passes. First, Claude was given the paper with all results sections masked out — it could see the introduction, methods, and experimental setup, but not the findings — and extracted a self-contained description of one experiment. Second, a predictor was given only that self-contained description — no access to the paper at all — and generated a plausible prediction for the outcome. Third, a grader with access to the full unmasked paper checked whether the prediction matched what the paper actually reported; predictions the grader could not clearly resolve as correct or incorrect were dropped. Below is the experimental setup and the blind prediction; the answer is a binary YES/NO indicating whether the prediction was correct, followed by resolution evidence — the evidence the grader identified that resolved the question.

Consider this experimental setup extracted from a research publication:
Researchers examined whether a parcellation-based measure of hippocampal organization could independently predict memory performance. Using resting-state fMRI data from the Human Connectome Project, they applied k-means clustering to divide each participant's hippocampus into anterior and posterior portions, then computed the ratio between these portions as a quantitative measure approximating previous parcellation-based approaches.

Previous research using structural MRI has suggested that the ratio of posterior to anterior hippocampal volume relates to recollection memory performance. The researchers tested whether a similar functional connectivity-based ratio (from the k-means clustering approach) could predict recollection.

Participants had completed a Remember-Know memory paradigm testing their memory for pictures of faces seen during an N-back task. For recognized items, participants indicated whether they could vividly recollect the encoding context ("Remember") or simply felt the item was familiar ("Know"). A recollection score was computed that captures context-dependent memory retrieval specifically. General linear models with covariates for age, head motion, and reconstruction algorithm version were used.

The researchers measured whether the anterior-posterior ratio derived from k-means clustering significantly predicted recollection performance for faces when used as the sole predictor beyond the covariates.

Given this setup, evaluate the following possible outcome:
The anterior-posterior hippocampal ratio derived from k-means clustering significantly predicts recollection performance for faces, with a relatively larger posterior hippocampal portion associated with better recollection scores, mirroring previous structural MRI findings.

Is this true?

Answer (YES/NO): NO